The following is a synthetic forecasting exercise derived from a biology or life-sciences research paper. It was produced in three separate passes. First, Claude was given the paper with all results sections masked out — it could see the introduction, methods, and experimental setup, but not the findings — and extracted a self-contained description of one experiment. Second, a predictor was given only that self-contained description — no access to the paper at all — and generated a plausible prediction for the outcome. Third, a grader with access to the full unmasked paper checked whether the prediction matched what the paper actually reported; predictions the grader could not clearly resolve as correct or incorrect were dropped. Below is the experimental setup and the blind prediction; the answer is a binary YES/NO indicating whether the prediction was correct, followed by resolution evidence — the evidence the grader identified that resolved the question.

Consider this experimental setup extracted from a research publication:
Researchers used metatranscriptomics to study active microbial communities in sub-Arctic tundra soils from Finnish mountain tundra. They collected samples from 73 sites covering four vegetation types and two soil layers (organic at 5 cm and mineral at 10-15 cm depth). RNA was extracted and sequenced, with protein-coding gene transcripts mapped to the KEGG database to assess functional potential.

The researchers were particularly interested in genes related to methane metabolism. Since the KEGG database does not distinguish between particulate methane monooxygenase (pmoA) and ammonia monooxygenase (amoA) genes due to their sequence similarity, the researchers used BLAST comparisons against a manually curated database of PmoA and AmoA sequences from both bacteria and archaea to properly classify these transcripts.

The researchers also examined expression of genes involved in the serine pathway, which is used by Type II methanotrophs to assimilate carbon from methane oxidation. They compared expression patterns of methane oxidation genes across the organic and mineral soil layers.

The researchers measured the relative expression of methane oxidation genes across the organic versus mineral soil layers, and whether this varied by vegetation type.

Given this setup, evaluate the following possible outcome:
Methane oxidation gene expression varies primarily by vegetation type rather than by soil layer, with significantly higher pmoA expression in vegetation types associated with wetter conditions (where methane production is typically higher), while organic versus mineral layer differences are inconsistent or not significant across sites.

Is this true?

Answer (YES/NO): NO